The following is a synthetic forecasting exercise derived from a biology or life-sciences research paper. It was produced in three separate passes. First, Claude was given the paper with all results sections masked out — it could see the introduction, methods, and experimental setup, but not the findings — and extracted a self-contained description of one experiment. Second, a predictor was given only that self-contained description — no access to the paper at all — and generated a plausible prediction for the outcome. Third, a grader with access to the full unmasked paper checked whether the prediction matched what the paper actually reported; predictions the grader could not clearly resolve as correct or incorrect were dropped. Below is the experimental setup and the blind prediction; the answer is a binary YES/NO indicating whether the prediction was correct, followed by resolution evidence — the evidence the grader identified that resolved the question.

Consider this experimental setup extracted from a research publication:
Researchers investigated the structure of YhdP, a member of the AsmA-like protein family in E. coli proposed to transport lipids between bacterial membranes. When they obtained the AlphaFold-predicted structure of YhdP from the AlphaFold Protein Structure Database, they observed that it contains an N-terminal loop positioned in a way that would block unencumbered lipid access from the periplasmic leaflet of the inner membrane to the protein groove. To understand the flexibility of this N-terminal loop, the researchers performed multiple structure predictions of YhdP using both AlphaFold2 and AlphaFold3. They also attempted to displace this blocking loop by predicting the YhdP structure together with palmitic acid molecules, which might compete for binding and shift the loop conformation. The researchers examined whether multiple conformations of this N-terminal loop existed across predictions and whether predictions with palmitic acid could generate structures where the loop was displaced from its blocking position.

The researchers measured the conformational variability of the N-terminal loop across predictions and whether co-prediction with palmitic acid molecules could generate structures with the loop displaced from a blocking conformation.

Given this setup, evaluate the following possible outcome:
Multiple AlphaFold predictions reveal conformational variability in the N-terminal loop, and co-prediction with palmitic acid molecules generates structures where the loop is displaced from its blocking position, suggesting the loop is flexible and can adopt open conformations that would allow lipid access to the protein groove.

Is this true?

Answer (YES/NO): YES